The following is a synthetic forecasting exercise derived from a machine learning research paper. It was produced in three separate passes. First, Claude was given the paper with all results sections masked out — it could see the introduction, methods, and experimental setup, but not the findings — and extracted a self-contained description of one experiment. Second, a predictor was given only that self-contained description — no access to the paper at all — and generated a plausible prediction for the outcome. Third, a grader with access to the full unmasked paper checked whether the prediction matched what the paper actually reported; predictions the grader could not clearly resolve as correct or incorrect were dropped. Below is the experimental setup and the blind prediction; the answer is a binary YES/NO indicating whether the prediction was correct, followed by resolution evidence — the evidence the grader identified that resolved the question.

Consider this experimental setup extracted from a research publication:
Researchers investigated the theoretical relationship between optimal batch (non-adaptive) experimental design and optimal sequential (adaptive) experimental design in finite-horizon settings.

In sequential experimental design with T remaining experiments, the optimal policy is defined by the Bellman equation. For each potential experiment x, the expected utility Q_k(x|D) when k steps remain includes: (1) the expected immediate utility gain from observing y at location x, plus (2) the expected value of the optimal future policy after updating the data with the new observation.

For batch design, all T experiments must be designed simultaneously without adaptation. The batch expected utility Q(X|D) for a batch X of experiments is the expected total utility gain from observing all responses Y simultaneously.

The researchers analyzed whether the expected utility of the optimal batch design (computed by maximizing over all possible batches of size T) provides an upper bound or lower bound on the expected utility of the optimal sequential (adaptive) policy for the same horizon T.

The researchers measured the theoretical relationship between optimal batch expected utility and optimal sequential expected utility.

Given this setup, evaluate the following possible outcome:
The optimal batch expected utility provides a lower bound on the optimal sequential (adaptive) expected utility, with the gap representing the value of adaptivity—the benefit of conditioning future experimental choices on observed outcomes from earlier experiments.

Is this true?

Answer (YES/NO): YES